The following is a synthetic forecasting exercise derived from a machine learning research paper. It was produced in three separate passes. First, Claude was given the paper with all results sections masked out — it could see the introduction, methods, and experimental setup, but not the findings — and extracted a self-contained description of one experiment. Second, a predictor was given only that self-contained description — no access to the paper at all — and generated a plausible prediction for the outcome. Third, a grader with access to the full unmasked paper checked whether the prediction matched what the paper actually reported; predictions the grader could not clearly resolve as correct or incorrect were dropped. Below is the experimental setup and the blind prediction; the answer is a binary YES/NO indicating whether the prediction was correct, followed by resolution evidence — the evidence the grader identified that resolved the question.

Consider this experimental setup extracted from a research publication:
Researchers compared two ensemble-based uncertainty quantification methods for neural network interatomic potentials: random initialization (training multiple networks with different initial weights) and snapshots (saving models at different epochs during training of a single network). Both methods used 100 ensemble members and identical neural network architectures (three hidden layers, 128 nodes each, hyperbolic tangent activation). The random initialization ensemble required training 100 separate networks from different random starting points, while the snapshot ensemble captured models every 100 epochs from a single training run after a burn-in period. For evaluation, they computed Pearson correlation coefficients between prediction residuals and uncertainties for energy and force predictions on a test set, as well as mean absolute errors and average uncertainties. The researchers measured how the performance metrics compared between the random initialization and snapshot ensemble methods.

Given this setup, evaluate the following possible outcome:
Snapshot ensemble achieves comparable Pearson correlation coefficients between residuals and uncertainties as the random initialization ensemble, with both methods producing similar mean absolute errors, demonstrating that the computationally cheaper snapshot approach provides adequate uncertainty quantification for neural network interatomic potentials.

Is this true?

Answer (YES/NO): YES